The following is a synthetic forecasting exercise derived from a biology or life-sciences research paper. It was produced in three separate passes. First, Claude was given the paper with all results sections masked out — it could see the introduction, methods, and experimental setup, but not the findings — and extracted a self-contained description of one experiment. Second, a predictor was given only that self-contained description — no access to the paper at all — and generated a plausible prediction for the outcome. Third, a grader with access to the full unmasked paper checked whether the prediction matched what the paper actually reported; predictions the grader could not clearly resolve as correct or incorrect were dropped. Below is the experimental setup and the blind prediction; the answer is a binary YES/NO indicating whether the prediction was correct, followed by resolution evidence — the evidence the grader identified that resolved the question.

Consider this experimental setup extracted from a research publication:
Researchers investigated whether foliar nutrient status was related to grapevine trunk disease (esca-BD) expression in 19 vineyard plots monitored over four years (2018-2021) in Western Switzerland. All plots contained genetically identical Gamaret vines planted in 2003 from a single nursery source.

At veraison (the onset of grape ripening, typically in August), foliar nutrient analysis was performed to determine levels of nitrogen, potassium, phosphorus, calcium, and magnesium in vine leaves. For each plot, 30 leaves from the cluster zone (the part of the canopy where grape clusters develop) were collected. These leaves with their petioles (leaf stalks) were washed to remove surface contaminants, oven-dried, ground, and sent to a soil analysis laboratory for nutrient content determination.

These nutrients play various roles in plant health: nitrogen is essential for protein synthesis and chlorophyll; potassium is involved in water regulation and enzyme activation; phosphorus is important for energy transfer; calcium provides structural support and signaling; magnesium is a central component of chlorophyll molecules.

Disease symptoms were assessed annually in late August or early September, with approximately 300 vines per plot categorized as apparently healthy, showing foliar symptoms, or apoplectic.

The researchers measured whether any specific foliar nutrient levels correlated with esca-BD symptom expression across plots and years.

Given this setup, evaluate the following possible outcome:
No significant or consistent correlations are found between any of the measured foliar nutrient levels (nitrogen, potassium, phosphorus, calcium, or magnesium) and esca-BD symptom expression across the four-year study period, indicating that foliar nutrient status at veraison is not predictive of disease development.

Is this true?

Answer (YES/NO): NO